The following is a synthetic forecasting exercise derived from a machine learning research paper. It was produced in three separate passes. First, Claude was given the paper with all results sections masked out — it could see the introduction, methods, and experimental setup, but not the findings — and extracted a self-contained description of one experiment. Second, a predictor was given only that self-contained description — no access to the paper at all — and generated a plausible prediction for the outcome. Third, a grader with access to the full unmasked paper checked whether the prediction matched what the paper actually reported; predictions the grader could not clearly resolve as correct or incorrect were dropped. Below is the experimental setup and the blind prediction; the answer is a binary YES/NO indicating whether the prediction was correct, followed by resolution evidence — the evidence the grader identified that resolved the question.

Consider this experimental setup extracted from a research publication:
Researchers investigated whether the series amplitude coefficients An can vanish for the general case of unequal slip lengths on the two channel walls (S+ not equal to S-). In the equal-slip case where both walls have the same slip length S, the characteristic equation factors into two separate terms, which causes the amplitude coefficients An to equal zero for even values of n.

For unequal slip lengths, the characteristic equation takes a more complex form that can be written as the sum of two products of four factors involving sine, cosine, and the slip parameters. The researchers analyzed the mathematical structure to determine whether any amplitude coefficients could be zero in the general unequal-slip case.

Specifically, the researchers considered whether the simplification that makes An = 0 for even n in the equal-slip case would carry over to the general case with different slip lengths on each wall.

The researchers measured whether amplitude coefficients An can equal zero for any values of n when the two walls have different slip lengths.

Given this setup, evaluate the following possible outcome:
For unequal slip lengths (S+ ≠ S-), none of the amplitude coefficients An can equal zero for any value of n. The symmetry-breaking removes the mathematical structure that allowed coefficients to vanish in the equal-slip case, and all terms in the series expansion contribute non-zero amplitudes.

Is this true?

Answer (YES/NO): YES